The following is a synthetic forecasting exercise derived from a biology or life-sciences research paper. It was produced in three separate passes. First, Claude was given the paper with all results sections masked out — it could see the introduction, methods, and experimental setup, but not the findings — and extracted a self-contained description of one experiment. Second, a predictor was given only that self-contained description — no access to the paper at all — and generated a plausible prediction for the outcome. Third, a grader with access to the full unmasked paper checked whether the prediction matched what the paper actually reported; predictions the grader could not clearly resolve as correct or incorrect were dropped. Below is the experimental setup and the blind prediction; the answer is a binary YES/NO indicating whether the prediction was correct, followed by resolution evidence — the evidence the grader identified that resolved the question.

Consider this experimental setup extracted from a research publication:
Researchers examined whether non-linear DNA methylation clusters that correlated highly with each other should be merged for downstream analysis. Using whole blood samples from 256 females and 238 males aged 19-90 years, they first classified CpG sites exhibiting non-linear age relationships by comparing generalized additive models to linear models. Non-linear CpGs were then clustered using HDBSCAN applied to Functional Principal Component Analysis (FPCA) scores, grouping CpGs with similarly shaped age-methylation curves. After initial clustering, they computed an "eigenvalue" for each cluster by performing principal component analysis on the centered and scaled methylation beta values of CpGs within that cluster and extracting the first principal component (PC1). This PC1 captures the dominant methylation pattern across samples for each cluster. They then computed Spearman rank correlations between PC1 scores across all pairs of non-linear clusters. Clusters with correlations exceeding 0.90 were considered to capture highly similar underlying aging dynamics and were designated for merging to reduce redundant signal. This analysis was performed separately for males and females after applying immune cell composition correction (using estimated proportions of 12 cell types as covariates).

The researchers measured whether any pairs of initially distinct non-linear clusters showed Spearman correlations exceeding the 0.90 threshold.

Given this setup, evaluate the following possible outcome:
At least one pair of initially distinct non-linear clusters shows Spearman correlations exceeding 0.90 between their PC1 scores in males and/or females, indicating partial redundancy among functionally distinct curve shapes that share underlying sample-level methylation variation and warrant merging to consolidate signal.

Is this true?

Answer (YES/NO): YES